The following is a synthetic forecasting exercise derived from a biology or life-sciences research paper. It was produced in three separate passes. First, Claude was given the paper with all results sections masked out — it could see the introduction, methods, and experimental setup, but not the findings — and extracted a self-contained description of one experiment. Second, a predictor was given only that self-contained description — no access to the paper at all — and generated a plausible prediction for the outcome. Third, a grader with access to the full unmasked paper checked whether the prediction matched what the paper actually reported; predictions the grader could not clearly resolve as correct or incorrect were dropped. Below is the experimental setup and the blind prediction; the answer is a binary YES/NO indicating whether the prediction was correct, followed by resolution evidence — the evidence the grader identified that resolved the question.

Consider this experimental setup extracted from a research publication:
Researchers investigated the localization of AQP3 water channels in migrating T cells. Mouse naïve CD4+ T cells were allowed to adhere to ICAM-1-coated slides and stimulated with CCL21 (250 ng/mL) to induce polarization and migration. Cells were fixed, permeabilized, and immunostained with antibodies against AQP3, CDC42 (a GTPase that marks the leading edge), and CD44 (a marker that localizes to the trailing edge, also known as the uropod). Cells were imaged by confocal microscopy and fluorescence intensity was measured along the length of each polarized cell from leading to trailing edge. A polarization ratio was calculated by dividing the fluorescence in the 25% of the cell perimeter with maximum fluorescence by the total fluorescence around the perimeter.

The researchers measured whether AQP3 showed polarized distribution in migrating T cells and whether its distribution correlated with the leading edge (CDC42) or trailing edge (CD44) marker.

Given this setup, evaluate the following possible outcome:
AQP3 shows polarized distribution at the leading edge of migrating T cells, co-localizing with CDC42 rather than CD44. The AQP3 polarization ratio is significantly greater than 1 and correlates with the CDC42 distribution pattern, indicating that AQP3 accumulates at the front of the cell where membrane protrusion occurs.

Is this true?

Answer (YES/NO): YES